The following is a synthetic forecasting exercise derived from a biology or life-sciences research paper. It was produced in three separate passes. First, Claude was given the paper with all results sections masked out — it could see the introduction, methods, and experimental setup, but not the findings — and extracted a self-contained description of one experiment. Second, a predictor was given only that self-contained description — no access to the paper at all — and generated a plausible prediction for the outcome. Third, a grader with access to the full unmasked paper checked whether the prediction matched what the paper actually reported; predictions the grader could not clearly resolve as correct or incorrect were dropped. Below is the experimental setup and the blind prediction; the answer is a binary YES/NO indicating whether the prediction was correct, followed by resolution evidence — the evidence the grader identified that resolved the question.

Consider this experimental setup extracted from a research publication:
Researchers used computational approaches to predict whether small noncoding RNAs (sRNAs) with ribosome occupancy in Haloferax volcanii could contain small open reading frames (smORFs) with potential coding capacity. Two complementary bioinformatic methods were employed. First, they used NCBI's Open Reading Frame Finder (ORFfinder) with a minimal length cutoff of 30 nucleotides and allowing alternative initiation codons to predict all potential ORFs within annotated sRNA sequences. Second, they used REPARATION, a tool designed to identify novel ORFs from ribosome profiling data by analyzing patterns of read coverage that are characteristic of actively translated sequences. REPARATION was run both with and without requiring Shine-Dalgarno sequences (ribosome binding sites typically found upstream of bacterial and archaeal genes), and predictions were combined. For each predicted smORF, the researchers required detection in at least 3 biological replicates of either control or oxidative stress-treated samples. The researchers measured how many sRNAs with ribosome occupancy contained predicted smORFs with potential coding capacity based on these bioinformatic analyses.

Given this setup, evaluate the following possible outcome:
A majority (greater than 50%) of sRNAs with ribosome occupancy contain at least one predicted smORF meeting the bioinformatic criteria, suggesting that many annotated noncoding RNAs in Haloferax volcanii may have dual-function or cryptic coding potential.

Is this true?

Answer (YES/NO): NO